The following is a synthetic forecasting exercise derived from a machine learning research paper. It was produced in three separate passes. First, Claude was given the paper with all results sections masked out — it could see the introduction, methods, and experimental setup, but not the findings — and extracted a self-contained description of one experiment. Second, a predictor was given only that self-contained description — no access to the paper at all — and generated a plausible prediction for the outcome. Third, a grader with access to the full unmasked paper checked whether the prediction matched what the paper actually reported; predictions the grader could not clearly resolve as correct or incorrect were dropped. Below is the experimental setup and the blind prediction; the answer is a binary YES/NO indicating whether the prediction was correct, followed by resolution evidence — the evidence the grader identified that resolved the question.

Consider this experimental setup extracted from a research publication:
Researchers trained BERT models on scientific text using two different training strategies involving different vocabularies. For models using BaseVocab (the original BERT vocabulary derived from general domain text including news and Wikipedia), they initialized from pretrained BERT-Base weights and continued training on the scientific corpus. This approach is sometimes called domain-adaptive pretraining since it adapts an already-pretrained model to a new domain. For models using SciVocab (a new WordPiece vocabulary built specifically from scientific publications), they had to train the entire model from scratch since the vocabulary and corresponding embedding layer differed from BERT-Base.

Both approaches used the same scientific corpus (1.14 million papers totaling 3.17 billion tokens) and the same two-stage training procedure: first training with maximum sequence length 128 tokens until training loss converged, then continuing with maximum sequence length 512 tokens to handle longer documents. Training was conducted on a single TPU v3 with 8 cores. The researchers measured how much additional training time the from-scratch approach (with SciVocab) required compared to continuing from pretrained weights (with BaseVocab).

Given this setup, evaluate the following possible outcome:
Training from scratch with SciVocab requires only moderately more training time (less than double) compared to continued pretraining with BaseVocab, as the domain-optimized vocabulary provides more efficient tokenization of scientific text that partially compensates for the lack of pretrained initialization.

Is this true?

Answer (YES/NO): YES